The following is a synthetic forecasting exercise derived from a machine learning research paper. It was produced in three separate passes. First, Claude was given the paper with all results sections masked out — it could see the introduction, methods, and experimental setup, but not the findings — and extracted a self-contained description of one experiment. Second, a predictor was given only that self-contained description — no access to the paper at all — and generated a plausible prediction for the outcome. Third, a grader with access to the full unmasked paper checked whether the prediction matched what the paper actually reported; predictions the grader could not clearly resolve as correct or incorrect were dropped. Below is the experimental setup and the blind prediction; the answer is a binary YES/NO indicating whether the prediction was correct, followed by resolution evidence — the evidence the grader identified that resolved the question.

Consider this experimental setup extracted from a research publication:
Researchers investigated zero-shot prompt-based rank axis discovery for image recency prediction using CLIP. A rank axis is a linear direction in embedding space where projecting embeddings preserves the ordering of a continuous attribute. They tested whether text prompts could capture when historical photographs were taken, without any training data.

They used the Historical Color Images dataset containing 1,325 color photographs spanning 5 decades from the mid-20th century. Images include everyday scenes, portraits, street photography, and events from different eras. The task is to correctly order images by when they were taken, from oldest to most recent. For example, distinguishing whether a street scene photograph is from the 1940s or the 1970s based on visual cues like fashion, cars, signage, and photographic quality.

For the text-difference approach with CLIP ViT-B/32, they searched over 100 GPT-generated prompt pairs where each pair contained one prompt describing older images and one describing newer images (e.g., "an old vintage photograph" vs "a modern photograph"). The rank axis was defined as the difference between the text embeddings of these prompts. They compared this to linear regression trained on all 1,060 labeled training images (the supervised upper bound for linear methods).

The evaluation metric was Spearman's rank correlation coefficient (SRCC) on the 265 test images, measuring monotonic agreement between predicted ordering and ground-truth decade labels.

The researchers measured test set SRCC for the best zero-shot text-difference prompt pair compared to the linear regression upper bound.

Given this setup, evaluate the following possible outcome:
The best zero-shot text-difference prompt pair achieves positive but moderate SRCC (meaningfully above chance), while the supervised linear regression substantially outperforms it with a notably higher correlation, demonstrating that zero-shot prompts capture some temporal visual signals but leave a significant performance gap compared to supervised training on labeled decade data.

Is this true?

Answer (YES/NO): YES